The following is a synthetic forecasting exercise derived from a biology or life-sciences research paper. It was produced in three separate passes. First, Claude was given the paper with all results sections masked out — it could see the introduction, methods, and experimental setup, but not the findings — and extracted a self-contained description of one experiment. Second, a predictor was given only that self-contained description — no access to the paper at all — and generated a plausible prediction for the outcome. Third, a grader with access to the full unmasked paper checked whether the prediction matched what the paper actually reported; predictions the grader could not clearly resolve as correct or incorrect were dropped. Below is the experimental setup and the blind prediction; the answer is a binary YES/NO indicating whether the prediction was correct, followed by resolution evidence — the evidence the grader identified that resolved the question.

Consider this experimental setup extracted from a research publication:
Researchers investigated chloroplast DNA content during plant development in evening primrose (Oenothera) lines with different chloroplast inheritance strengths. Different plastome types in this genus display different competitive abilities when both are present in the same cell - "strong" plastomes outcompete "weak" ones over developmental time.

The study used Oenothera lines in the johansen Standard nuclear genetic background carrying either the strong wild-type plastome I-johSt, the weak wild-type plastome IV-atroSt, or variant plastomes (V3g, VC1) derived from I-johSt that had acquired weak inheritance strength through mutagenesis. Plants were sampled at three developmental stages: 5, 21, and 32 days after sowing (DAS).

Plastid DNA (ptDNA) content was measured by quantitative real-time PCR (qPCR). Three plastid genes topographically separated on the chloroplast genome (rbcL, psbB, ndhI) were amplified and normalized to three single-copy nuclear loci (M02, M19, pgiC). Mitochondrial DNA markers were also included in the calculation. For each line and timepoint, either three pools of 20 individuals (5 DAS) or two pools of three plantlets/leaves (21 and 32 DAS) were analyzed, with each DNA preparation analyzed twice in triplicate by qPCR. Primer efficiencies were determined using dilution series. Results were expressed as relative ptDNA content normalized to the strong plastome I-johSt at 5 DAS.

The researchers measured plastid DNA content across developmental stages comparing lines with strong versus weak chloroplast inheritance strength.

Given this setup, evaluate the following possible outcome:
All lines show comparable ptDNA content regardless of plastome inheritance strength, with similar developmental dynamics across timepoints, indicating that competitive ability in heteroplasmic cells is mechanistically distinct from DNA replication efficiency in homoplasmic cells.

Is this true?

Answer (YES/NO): YES